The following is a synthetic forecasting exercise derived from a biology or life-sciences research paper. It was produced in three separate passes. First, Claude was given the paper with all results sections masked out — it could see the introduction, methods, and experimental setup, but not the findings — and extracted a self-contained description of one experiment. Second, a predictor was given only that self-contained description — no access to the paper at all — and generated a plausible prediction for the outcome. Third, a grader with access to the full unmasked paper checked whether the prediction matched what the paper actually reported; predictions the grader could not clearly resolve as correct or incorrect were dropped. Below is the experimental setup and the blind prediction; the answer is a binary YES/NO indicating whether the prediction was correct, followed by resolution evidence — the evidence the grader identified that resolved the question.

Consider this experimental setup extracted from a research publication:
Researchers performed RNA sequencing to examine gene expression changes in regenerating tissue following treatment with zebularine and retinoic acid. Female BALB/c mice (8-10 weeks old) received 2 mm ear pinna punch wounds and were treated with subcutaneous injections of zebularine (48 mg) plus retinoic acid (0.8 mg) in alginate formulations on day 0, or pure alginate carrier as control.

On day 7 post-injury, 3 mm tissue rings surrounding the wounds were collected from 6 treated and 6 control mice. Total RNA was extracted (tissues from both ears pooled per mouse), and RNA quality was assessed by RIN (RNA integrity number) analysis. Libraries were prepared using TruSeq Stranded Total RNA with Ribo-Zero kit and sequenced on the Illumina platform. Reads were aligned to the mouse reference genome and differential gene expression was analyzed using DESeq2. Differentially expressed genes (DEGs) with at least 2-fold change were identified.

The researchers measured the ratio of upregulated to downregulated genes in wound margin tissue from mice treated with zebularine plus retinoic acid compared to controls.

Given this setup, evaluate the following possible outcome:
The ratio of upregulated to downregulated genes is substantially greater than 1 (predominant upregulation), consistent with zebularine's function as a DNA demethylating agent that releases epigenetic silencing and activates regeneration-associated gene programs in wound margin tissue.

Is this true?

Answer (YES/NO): NO